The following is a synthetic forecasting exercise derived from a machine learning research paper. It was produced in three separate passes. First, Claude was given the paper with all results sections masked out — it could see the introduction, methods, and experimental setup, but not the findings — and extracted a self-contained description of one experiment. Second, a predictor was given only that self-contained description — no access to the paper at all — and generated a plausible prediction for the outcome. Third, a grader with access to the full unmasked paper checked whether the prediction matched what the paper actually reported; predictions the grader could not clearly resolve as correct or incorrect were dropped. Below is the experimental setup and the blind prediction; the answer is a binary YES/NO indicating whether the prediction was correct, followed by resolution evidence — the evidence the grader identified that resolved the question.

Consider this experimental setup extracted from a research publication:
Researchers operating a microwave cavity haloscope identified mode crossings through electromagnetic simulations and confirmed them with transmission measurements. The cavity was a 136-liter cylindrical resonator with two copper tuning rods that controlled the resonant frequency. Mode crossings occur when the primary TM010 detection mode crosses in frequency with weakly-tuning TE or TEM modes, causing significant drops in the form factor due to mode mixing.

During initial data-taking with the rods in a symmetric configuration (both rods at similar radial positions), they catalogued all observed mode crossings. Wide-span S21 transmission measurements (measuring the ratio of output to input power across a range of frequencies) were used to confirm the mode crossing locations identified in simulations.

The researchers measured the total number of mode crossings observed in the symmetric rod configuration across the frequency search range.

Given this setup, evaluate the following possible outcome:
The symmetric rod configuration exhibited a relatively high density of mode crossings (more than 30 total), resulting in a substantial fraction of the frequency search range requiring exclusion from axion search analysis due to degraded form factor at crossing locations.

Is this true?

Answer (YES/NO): NO